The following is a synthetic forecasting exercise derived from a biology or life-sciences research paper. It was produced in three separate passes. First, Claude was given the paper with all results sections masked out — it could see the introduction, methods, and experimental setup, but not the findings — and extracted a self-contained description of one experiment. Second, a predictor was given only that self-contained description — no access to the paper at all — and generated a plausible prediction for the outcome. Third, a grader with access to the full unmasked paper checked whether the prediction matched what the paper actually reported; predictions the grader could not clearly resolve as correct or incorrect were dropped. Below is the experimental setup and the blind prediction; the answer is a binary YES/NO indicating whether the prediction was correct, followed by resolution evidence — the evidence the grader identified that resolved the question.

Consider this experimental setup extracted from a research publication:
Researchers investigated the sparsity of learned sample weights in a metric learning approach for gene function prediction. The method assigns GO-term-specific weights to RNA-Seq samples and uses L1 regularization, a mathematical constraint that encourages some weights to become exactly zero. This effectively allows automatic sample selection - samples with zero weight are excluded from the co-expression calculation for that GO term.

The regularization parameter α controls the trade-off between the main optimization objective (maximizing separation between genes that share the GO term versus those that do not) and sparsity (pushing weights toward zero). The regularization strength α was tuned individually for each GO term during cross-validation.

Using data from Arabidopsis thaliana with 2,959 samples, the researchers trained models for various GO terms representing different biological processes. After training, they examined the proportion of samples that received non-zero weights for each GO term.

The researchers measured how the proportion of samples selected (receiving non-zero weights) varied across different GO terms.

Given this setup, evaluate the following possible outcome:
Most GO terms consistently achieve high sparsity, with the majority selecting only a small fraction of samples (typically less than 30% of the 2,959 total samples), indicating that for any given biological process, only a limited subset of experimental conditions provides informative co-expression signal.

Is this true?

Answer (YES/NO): NO